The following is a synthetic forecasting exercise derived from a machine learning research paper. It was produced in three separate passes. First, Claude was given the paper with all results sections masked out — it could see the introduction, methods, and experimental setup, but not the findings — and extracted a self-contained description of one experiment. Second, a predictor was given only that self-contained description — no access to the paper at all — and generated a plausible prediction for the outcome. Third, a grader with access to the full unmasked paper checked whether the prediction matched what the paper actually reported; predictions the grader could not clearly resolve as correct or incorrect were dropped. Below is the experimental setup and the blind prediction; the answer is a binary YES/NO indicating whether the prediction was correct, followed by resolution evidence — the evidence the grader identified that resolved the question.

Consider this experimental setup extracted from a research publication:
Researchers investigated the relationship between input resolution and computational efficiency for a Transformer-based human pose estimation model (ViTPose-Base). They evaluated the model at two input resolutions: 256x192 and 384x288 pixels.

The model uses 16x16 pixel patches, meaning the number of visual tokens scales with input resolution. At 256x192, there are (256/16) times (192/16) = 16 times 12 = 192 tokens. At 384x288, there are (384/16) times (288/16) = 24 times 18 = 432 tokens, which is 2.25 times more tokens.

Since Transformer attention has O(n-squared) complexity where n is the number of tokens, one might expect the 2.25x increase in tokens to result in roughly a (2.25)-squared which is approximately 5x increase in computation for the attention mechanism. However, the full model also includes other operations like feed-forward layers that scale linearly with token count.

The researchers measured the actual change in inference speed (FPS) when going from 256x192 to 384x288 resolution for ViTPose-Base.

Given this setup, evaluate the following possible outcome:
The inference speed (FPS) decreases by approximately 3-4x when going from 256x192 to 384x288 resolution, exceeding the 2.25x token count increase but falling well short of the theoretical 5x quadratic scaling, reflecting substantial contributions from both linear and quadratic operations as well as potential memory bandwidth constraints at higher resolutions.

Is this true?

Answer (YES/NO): NO